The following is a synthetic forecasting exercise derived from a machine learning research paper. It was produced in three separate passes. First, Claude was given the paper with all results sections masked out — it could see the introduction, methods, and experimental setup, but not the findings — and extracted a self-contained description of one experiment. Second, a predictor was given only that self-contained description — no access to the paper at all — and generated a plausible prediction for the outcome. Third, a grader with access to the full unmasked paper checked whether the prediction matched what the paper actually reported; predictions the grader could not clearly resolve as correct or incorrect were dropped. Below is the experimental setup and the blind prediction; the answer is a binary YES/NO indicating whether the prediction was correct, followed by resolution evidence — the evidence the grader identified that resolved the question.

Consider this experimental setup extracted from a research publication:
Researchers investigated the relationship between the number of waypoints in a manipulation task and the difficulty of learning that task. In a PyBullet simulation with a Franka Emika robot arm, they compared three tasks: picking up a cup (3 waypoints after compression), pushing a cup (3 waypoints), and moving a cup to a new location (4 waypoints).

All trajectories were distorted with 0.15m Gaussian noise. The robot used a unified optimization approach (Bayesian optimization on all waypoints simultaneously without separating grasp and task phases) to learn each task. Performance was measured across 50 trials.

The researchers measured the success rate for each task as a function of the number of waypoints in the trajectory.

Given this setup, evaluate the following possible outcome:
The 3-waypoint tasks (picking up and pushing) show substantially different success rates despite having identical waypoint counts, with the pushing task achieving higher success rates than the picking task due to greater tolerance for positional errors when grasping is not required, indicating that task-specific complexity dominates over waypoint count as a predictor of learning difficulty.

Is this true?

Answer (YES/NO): NO